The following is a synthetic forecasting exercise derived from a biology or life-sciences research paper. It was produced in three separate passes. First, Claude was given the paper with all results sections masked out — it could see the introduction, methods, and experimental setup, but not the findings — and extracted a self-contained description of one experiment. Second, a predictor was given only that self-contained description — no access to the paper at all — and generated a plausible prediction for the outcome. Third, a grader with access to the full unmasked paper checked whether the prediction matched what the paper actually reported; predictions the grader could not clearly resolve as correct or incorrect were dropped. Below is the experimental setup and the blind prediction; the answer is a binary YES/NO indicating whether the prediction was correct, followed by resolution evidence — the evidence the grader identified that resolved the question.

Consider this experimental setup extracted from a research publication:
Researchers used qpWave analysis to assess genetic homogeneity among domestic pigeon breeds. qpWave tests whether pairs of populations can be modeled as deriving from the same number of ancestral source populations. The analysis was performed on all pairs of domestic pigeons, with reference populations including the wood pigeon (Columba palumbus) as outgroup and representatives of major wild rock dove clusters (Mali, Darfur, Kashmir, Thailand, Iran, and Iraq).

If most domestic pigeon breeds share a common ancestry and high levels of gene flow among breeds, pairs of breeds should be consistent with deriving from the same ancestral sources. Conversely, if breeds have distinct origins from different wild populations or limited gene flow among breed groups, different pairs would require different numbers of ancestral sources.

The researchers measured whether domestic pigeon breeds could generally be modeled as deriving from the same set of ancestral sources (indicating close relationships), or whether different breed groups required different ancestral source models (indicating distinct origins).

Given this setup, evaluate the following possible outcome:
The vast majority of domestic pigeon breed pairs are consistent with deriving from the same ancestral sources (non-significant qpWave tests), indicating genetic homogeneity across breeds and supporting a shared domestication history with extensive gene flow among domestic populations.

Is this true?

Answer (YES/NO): YES